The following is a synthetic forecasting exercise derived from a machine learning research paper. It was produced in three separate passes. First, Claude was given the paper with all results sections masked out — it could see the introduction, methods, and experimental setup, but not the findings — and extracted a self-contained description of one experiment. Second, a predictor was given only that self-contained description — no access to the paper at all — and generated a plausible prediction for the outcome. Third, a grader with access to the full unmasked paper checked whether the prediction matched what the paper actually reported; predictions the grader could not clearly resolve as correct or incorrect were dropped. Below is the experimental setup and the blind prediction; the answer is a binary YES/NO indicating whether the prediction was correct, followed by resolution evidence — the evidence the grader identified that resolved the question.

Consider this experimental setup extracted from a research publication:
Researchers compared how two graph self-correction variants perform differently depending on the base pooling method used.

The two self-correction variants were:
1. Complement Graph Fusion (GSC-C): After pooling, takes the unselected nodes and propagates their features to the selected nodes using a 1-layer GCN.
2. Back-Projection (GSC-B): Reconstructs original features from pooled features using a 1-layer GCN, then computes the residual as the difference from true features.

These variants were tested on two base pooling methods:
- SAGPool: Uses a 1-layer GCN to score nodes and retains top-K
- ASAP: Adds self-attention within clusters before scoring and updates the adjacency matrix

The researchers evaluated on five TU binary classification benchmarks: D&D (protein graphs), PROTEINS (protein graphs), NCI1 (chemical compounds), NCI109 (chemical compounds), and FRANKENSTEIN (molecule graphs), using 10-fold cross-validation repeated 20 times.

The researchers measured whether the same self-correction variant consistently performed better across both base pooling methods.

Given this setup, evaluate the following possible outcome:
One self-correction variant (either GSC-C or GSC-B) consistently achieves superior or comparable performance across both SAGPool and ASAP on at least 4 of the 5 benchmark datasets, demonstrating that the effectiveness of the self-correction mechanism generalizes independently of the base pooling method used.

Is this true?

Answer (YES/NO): YES